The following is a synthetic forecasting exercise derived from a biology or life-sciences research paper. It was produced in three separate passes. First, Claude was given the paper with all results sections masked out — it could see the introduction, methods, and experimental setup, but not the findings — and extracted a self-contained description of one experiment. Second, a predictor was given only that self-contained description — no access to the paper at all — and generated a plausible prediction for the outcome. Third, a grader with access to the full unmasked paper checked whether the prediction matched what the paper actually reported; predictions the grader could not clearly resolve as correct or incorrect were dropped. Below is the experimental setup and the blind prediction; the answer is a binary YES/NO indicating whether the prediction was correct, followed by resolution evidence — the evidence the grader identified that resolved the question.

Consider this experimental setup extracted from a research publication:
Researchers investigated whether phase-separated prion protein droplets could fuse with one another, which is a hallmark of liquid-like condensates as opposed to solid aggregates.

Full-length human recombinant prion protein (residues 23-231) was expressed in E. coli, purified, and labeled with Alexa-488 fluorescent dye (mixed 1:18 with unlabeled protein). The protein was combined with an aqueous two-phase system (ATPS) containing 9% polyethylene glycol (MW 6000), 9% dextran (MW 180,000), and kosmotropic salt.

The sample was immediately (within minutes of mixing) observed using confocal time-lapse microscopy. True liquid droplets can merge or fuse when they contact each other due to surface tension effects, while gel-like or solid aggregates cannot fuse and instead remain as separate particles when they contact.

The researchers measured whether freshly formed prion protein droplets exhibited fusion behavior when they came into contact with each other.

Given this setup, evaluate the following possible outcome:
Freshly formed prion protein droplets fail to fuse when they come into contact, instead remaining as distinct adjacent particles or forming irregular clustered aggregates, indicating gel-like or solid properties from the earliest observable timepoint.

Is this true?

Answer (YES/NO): NO